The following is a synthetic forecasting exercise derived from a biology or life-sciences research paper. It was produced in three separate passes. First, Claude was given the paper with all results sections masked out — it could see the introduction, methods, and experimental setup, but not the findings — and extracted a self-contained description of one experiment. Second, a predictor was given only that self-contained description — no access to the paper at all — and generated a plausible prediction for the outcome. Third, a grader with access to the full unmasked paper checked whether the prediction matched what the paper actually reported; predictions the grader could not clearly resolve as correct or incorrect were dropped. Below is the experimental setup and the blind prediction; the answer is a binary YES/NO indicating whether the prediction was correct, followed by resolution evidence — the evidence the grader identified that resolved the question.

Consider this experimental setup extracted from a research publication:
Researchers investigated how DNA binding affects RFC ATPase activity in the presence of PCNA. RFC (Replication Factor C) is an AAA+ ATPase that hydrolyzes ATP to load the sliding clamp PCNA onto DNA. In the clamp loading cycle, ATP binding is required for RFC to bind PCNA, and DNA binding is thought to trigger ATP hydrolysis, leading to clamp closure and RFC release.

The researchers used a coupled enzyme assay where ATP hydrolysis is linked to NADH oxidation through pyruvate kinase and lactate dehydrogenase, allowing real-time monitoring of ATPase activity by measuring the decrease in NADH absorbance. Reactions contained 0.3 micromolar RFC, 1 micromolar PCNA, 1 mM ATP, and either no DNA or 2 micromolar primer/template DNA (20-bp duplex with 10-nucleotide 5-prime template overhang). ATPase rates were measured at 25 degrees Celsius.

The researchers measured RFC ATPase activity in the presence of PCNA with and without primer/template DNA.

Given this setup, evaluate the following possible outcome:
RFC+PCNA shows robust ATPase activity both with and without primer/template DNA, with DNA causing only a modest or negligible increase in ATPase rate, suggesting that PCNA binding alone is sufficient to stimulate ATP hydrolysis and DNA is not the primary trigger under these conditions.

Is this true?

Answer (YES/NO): NO